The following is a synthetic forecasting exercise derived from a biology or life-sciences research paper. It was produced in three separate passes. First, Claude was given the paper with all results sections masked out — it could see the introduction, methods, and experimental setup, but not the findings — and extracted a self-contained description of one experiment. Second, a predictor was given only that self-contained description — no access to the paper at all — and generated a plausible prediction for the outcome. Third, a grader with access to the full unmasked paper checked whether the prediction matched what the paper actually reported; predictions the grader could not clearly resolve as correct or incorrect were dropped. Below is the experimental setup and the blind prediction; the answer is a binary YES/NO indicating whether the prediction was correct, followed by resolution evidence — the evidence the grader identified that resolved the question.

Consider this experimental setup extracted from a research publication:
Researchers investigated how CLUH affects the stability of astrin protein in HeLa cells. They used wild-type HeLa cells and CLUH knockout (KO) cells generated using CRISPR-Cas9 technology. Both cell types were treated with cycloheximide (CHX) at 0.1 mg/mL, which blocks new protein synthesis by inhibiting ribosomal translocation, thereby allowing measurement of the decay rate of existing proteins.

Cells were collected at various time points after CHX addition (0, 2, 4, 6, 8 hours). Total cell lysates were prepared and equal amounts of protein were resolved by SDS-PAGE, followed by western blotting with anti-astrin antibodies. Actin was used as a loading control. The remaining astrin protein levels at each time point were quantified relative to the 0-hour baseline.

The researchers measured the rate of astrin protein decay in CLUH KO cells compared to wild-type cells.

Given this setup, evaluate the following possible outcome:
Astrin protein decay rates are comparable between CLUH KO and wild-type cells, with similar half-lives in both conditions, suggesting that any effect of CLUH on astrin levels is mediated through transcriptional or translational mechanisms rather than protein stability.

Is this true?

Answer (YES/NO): NO